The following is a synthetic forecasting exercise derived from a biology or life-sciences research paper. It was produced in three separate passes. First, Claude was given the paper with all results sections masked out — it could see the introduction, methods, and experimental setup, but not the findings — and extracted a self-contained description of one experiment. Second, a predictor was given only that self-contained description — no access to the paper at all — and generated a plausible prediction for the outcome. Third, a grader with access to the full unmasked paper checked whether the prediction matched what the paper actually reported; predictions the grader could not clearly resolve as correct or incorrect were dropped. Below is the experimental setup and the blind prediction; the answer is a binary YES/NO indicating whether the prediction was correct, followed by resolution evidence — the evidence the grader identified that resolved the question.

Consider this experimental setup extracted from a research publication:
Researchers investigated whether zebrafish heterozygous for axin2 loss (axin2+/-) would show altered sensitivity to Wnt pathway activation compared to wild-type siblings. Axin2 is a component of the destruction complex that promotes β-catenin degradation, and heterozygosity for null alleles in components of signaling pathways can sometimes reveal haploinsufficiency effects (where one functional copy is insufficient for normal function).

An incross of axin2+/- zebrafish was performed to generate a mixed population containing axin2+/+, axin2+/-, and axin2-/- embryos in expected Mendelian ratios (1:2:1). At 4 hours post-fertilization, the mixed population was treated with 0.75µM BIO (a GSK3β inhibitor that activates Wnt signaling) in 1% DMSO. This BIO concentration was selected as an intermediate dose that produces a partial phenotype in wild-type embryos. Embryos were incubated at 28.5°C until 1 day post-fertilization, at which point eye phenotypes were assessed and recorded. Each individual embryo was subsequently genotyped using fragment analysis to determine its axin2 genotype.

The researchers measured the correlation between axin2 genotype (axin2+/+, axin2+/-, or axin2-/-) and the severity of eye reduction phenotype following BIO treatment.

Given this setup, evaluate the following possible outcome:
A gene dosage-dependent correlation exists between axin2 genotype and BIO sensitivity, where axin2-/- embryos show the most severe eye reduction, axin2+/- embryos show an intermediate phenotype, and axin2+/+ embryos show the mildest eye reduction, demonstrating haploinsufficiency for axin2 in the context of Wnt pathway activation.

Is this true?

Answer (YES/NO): NO